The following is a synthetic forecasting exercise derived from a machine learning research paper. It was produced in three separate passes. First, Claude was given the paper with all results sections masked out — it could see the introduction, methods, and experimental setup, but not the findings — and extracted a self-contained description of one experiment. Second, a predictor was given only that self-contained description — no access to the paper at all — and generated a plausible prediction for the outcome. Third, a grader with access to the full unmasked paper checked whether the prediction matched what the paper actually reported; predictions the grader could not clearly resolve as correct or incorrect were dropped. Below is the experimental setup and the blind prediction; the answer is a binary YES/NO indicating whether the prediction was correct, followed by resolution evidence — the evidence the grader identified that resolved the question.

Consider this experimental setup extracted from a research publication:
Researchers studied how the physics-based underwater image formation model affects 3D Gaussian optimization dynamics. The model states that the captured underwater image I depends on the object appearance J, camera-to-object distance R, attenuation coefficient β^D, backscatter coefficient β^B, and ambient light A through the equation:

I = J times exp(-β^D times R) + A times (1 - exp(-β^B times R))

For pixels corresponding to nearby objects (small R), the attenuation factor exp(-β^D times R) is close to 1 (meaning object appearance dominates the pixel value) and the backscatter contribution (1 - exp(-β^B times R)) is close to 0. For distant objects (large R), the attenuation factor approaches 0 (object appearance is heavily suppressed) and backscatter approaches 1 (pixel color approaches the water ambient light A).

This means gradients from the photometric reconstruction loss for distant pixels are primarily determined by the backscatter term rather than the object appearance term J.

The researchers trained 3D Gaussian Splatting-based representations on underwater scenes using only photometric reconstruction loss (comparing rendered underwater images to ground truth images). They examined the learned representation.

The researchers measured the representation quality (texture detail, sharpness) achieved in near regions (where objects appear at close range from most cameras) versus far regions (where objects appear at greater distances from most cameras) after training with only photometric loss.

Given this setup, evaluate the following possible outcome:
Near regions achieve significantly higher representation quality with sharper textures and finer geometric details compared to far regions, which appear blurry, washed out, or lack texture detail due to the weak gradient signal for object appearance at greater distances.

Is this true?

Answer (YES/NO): YES